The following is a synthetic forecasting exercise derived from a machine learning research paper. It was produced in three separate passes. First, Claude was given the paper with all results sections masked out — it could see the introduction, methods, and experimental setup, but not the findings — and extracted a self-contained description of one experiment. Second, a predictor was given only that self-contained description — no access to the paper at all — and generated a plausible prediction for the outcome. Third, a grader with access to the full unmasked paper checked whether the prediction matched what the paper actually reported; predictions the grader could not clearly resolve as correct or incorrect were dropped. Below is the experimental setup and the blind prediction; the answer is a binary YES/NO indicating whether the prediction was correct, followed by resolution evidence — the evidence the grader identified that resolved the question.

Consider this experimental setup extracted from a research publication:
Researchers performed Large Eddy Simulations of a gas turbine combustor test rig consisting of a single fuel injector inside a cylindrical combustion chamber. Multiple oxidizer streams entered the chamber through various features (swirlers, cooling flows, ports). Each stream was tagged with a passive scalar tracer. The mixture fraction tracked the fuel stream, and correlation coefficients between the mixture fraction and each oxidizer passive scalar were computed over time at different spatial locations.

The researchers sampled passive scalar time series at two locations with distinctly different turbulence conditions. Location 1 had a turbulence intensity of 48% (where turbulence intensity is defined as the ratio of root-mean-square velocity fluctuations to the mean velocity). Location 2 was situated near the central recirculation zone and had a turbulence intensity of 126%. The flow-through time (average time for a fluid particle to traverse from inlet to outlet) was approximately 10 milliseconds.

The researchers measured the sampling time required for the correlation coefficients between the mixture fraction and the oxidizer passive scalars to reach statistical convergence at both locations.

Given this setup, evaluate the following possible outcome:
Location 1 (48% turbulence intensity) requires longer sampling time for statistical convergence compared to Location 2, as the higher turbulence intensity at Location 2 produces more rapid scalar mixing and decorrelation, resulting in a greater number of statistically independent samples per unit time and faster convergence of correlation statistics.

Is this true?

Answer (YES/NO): NO